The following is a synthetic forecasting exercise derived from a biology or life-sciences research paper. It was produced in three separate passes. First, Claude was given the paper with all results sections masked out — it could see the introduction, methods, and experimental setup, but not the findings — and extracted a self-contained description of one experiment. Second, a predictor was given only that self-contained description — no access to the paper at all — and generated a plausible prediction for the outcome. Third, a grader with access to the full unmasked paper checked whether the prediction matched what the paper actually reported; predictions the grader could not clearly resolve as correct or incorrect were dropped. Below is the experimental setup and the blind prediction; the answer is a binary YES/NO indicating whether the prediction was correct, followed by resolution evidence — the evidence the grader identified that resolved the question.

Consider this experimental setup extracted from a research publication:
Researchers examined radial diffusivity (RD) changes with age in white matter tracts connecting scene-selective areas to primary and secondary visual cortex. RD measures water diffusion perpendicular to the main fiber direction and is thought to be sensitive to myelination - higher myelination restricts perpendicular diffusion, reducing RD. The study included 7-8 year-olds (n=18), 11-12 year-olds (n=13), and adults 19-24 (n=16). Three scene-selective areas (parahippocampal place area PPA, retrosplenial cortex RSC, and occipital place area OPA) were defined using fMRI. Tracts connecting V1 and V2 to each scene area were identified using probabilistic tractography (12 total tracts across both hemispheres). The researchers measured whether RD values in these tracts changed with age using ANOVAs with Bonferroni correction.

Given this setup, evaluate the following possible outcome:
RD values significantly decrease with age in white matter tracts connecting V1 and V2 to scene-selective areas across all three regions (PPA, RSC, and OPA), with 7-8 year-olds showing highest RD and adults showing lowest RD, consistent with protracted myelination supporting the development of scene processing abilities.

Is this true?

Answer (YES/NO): NO